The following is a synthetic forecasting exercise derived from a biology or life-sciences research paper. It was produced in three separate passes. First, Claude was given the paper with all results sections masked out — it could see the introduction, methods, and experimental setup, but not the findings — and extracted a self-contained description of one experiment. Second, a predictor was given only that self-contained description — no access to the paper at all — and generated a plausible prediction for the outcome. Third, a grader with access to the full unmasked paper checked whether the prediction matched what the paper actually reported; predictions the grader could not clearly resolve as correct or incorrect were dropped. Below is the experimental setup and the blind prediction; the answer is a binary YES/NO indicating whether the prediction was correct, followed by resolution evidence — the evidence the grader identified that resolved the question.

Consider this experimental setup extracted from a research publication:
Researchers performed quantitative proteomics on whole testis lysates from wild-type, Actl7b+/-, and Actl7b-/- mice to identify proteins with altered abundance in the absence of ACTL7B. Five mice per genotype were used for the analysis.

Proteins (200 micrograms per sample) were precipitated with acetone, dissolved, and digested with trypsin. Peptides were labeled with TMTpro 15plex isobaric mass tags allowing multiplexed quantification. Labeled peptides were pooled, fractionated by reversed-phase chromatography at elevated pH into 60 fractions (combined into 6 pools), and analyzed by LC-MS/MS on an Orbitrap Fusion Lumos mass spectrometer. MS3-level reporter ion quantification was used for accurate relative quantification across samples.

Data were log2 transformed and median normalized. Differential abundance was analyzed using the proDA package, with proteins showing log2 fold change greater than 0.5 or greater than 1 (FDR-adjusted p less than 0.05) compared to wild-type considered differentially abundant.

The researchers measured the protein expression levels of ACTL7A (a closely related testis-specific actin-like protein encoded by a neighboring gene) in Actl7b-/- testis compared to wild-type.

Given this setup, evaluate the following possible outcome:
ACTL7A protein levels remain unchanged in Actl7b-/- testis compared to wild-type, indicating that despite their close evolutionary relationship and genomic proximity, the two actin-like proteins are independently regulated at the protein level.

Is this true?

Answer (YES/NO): NO